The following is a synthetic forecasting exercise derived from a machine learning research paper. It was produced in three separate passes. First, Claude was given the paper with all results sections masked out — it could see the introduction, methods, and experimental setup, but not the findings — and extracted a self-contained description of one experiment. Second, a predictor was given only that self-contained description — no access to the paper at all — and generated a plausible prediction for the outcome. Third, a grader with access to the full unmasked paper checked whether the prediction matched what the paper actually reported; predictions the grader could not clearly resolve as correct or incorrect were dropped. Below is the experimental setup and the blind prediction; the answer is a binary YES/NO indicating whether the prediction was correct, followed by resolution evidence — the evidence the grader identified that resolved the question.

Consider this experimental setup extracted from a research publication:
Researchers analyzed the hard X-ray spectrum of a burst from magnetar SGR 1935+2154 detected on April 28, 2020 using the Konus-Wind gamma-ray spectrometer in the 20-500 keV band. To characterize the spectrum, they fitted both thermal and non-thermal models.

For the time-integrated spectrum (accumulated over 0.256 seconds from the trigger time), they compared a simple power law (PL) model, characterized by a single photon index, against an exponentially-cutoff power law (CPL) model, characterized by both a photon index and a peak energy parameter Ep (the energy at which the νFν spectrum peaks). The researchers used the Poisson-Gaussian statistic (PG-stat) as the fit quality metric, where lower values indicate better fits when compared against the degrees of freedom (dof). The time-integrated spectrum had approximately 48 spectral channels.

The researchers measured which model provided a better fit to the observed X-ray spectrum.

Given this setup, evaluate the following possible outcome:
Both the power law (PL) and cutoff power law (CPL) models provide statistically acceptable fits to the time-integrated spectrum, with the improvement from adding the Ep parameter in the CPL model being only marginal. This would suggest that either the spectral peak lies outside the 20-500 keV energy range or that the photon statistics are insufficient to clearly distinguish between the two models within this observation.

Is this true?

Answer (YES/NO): NO